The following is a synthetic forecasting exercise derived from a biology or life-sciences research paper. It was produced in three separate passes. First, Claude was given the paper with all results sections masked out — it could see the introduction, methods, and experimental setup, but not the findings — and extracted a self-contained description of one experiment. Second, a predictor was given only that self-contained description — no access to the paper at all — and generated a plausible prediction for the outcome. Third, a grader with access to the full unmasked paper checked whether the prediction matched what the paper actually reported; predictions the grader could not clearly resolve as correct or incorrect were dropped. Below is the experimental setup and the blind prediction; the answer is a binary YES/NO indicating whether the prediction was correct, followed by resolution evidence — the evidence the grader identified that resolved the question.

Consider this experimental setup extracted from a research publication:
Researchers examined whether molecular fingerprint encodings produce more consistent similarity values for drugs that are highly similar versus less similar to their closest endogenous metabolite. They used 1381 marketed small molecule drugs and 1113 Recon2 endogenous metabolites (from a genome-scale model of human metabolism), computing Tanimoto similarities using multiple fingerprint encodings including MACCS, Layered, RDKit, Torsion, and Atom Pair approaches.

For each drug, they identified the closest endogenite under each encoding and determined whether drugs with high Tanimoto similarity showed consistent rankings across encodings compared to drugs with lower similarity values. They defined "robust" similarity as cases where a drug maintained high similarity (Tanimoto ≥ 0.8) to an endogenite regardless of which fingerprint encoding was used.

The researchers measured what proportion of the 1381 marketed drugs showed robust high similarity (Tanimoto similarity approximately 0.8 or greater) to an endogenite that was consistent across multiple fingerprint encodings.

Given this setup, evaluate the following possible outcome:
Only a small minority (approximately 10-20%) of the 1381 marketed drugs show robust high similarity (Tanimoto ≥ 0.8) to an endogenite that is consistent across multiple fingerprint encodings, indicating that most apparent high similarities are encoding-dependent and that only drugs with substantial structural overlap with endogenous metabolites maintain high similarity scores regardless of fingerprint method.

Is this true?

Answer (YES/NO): YES